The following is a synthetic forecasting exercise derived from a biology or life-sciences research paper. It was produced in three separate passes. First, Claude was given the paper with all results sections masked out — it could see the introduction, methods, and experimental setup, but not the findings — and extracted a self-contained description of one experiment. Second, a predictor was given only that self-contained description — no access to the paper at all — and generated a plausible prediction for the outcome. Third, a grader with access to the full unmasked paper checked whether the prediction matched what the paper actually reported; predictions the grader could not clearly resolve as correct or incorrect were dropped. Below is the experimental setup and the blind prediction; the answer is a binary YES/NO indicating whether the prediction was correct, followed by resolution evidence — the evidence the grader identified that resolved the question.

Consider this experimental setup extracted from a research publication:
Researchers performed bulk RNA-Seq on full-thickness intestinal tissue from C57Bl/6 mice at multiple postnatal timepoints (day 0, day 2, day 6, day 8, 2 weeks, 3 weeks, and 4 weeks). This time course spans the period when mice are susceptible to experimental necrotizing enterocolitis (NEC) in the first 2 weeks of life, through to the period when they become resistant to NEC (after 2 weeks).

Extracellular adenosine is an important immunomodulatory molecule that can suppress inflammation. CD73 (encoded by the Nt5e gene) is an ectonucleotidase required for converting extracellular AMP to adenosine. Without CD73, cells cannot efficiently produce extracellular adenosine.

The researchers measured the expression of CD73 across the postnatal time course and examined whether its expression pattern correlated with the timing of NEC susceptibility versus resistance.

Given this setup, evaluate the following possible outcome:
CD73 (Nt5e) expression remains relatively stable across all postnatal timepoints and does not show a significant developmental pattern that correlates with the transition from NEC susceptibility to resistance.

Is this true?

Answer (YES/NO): NO